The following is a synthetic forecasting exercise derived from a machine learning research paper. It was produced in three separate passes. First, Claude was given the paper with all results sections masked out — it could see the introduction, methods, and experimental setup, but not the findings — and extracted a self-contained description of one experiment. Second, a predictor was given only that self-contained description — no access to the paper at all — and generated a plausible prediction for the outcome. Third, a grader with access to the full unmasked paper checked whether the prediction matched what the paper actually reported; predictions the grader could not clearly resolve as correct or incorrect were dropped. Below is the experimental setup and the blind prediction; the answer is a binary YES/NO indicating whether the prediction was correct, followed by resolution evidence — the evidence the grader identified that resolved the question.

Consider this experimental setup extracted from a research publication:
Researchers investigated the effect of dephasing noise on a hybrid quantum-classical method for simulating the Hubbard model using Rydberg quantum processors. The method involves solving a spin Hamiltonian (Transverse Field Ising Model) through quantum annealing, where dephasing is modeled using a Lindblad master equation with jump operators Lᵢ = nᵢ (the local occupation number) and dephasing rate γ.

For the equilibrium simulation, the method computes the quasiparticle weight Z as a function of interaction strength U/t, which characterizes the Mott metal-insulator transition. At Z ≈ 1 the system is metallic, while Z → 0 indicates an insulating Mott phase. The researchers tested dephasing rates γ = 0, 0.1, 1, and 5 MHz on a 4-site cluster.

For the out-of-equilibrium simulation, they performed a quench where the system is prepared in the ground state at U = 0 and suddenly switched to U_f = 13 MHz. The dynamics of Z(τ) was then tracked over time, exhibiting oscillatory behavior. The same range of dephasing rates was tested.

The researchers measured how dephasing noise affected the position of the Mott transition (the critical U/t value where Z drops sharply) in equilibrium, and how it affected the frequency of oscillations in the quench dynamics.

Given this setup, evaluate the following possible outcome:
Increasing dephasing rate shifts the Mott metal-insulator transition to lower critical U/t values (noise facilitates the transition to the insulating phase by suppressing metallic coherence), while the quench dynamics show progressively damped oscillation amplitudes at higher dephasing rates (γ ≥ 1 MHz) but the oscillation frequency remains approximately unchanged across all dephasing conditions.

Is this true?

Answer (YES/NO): YES